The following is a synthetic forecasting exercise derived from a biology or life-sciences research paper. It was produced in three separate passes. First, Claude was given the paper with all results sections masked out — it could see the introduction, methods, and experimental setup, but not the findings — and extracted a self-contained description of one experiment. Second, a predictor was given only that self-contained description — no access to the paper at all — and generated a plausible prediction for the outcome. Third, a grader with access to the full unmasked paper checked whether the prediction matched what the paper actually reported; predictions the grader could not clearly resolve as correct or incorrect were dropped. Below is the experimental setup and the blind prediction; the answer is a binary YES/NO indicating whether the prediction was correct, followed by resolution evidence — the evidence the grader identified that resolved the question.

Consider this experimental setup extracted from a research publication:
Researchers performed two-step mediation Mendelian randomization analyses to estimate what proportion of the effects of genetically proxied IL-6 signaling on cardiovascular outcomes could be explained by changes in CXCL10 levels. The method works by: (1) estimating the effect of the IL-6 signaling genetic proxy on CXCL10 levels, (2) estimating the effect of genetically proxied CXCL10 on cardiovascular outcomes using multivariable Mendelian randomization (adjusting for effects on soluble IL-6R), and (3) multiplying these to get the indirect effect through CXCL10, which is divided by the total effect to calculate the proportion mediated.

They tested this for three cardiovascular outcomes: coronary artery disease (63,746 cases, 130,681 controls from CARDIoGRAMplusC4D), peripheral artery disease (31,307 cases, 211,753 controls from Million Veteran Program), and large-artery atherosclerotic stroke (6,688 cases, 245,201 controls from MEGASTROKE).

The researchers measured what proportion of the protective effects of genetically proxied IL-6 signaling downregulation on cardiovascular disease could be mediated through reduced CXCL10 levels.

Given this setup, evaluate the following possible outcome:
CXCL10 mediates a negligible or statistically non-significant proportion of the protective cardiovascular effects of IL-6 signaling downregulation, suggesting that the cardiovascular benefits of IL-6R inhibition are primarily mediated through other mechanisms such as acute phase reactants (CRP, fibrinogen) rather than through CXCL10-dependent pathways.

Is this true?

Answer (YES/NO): NO